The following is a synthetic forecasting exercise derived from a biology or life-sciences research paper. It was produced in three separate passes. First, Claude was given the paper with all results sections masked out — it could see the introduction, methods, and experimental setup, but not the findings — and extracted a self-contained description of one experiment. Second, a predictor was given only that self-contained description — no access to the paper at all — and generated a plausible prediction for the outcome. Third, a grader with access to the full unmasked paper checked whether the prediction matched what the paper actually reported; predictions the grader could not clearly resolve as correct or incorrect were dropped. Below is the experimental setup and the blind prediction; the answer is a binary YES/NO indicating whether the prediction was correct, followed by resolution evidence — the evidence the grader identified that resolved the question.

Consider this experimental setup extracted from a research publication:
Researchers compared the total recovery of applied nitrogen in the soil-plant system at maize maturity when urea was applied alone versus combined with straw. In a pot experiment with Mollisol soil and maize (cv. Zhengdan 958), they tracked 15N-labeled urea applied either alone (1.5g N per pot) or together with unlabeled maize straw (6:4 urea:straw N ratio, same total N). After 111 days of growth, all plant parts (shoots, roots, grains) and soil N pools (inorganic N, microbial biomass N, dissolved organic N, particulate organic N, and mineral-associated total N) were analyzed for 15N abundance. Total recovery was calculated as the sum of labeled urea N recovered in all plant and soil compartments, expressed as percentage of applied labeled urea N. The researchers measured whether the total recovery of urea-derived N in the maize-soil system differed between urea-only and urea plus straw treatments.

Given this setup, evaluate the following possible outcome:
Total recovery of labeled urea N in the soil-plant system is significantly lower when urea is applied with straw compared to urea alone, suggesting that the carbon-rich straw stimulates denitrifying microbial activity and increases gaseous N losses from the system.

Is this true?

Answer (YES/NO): NO